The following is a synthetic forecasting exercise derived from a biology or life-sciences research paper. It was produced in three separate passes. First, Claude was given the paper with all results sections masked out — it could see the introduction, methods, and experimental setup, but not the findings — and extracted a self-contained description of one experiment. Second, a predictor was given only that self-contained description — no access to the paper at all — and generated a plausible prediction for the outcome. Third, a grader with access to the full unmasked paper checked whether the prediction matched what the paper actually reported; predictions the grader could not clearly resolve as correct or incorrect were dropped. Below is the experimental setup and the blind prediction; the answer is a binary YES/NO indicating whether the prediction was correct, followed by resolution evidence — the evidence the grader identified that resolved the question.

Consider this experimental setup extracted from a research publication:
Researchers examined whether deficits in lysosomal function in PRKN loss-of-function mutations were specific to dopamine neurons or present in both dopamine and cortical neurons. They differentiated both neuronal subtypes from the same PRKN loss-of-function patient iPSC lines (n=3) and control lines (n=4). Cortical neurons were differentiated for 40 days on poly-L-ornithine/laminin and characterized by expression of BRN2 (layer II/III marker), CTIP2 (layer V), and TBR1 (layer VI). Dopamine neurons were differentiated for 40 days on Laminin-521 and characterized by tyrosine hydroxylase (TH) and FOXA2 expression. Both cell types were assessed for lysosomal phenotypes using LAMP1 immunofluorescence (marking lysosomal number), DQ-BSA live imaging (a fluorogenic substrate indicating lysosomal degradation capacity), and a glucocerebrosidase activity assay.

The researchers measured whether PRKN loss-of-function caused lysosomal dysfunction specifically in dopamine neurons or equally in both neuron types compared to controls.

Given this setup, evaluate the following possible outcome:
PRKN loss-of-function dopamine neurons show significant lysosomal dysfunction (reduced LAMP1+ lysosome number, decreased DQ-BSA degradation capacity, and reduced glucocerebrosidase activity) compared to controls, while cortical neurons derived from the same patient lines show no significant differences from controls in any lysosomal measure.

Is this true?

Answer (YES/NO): NO